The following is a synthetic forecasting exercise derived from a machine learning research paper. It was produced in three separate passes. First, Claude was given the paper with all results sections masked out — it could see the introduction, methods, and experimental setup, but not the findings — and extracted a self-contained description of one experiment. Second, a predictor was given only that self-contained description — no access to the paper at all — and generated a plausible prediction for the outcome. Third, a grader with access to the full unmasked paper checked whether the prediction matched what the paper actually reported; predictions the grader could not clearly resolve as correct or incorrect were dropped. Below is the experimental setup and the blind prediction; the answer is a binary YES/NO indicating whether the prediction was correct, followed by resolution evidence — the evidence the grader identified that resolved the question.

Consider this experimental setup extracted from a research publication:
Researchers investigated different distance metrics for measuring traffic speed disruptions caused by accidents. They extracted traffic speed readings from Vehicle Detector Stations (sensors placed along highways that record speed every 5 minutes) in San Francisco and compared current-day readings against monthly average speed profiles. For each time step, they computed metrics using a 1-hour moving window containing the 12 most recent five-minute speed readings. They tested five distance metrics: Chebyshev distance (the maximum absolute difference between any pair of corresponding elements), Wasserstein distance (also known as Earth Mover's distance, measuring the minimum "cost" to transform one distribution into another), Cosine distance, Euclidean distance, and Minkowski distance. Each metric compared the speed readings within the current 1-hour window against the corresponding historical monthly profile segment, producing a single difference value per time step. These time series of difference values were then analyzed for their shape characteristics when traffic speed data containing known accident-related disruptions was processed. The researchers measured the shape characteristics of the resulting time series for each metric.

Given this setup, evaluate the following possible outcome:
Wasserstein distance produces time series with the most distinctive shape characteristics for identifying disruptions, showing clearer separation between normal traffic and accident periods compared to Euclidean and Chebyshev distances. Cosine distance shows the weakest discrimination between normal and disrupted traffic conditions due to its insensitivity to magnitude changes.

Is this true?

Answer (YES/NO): NO